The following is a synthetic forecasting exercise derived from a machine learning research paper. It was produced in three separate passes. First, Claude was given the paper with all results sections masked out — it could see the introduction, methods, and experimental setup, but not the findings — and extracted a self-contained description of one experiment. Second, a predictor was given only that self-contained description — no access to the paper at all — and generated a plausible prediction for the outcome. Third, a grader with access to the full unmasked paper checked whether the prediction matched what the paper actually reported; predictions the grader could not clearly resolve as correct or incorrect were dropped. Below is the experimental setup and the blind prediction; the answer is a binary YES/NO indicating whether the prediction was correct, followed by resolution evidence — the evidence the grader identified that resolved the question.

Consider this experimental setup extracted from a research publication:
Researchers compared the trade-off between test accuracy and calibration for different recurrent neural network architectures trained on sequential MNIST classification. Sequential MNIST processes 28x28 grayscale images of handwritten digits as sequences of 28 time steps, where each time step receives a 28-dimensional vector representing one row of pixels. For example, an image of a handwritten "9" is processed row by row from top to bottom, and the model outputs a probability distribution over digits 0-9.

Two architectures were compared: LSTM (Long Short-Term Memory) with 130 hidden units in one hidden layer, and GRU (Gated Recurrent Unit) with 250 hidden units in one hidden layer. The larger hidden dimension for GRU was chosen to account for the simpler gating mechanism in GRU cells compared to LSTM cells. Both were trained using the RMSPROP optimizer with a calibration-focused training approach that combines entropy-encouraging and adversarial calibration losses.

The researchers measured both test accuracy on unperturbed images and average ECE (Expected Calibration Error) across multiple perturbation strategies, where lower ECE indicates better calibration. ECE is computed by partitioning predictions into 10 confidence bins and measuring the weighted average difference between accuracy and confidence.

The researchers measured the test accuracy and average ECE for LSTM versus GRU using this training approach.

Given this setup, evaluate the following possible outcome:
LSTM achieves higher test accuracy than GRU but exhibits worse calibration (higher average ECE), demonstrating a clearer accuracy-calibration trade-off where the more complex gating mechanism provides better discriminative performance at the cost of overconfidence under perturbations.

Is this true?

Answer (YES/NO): NO